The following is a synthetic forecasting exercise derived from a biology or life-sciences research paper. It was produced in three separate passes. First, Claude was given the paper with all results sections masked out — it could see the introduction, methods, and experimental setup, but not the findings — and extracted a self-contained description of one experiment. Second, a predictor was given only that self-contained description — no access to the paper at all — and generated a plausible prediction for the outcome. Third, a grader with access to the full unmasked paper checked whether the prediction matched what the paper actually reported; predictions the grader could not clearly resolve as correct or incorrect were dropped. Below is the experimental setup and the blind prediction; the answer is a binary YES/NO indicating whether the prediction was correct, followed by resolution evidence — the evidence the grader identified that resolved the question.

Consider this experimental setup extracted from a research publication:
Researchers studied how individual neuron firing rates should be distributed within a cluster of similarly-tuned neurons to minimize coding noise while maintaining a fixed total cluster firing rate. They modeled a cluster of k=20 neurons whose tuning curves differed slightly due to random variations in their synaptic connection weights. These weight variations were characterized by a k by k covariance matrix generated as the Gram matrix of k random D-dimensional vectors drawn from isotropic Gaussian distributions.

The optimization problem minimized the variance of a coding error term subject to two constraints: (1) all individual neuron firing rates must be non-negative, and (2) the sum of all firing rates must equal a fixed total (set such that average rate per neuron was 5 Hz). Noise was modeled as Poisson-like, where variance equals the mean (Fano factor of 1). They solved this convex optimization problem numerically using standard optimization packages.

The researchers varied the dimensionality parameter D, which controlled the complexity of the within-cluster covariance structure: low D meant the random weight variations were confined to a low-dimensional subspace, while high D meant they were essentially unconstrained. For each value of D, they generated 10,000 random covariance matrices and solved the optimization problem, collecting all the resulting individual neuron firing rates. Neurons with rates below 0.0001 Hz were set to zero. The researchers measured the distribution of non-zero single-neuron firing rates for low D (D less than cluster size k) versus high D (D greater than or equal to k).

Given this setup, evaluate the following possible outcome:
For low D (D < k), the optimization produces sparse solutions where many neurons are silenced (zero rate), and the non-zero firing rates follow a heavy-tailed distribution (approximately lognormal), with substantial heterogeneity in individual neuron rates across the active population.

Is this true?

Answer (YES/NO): YES